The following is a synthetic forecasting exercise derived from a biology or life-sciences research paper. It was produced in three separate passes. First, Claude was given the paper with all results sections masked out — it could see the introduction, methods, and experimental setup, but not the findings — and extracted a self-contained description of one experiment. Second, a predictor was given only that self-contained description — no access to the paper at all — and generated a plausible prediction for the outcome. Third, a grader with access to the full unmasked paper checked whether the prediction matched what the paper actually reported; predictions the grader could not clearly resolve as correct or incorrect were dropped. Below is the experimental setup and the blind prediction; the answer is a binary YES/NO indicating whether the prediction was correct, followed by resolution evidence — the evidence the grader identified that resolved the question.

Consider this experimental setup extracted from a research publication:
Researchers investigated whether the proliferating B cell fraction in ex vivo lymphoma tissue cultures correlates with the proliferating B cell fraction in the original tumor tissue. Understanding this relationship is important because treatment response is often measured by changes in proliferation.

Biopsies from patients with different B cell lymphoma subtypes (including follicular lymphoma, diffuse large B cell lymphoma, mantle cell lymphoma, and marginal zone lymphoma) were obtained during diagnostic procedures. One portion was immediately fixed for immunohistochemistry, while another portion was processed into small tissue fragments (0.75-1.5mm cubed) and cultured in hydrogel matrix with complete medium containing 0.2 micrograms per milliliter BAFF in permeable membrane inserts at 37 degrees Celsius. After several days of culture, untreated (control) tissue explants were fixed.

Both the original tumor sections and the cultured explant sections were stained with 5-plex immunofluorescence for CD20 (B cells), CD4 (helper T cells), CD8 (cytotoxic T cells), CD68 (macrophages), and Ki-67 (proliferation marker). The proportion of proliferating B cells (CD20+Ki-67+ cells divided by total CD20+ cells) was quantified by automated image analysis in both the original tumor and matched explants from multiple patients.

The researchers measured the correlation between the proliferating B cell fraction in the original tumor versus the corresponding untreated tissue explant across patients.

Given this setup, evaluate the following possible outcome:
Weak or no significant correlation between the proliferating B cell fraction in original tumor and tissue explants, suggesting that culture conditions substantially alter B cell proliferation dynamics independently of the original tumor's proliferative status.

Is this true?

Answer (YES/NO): NO